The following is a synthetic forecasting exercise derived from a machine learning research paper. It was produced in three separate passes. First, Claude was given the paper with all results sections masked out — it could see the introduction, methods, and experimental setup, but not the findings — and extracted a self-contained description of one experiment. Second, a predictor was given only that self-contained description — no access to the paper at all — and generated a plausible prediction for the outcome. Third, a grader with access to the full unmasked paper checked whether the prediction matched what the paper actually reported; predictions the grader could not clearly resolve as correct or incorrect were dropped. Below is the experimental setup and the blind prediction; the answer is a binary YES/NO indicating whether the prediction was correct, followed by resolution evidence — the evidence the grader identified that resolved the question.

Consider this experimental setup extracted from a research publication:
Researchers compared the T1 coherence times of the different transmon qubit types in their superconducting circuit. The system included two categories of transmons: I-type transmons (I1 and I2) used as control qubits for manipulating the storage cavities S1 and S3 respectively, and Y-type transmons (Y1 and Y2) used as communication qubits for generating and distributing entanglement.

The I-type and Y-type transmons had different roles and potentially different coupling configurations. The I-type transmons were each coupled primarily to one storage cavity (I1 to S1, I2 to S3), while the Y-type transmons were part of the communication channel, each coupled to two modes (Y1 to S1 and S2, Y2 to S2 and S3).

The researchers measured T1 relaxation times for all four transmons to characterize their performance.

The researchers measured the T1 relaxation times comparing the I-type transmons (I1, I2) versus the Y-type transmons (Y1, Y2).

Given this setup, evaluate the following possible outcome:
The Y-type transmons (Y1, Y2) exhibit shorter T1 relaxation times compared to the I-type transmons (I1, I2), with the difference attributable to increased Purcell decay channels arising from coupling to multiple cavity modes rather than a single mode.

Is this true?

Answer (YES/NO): NO